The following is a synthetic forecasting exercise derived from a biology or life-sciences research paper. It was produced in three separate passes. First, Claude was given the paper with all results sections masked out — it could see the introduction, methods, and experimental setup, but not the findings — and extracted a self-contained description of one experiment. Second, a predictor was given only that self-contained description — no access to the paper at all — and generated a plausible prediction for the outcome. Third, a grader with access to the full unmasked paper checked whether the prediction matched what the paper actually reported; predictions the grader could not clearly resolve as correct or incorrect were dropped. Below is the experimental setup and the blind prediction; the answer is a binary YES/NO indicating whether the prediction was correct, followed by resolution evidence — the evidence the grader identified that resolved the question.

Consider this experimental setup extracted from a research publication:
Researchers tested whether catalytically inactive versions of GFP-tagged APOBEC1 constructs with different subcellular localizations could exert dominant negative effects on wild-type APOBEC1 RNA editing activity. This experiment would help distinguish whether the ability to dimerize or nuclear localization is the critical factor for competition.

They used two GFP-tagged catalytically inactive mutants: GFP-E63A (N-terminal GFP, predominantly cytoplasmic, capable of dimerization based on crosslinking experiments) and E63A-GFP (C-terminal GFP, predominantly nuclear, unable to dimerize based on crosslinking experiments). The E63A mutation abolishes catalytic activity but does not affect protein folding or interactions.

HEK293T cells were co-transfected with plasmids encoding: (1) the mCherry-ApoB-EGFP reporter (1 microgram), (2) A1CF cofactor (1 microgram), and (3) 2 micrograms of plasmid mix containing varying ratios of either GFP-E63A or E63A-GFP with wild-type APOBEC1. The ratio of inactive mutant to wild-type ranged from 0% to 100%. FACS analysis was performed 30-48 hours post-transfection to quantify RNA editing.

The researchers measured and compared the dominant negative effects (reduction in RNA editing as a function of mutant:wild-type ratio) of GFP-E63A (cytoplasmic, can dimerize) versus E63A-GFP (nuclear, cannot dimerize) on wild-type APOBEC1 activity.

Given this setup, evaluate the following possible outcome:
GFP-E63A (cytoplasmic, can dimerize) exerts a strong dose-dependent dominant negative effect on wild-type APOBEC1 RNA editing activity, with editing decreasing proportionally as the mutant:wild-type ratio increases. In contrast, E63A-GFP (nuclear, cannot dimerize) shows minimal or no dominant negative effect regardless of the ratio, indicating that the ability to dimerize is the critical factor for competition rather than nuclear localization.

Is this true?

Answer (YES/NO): NO